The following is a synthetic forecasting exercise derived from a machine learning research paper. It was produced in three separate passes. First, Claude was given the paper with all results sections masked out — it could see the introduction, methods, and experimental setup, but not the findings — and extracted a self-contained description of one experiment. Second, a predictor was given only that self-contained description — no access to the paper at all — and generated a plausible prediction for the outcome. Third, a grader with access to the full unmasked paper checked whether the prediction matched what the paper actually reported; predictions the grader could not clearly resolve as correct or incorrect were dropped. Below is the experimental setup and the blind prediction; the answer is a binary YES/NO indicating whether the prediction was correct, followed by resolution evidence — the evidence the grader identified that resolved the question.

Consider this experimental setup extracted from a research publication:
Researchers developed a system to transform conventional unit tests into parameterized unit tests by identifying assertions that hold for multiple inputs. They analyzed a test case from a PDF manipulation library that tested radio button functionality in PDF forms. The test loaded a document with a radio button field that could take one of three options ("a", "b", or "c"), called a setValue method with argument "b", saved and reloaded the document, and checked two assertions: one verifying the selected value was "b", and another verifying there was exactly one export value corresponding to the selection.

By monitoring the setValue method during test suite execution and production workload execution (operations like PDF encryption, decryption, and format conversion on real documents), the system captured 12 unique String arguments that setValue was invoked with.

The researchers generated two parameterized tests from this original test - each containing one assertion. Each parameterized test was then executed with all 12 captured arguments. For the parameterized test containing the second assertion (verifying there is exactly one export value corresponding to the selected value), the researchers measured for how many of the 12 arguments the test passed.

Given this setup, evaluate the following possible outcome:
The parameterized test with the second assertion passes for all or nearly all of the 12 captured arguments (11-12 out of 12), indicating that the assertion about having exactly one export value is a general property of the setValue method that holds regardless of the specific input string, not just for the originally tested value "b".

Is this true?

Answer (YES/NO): NO